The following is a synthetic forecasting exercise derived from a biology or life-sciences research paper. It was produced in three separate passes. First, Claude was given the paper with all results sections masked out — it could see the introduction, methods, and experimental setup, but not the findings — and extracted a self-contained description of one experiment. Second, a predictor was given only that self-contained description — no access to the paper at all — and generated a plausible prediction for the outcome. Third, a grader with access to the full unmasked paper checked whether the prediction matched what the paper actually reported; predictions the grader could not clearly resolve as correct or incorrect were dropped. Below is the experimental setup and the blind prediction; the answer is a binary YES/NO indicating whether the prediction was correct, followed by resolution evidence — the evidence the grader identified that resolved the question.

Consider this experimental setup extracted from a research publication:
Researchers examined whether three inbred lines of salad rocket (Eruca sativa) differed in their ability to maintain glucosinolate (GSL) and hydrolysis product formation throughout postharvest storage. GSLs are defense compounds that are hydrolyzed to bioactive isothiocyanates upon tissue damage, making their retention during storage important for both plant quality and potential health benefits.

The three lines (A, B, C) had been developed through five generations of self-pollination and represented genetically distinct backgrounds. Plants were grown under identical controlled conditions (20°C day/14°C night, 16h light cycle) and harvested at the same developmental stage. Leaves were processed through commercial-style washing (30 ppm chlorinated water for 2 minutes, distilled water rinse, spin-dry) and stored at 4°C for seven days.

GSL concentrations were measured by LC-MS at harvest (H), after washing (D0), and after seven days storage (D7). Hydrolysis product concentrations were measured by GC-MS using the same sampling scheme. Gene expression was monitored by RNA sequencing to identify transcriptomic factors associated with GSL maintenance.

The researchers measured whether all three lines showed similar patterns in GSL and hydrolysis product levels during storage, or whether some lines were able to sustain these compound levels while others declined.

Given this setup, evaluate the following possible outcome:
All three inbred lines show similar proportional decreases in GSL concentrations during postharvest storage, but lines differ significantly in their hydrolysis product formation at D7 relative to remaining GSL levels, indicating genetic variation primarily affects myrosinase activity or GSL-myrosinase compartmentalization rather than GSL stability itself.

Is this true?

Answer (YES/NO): NO